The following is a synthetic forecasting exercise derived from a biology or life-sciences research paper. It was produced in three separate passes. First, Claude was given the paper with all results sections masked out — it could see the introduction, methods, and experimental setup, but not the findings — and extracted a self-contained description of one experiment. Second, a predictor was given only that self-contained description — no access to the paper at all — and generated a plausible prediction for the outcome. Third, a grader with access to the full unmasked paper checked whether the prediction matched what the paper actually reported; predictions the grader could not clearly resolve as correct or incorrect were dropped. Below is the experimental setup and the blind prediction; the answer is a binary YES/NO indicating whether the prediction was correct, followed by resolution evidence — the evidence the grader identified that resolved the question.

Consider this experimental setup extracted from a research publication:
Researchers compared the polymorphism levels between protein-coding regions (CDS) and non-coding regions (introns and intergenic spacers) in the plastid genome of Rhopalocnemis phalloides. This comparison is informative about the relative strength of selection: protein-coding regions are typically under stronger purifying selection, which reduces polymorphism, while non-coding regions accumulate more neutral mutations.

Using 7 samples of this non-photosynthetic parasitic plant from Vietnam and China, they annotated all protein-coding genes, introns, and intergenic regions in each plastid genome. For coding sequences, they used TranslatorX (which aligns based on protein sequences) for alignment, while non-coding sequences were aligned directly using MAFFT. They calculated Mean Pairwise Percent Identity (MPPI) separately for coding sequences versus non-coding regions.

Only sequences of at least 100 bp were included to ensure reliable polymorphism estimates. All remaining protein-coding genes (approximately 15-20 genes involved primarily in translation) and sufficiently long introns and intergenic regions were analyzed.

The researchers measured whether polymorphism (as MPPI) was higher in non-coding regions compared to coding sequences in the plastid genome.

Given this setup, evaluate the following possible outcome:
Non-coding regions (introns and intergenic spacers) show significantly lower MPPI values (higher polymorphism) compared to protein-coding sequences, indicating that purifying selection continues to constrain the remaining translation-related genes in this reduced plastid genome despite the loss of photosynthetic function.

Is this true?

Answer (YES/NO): YES